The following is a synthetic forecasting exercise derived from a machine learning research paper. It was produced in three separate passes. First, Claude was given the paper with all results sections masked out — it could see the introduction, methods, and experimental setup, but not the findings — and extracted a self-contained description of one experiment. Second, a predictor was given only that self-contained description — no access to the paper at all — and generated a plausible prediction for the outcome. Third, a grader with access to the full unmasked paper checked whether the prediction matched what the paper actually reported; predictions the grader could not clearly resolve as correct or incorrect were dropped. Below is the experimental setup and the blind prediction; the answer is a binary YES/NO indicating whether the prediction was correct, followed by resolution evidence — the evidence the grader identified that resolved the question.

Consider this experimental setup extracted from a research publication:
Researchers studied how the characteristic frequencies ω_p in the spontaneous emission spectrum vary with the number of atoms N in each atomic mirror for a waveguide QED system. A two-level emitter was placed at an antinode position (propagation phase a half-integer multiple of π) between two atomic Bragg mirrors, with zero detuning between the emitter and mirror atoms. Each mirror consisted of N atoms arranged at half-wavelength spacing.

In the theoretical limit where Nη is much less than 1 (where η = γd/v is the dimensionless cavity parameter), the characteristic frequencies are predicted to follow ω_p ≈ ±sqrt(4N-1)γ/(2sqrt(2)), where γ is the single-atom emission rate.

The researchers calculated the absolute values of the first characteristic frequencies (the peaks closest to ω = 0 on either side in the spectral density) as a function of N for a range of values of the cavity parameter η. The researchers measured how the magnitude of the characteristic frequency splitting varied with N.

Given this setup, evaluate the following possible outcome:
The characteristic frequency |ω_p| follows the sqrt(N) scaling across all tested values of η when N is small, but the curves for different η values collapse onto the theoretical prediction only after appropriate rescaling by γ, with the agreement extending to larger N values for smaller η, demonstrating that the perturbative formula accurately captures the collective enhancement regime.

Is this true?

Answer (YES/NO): NO